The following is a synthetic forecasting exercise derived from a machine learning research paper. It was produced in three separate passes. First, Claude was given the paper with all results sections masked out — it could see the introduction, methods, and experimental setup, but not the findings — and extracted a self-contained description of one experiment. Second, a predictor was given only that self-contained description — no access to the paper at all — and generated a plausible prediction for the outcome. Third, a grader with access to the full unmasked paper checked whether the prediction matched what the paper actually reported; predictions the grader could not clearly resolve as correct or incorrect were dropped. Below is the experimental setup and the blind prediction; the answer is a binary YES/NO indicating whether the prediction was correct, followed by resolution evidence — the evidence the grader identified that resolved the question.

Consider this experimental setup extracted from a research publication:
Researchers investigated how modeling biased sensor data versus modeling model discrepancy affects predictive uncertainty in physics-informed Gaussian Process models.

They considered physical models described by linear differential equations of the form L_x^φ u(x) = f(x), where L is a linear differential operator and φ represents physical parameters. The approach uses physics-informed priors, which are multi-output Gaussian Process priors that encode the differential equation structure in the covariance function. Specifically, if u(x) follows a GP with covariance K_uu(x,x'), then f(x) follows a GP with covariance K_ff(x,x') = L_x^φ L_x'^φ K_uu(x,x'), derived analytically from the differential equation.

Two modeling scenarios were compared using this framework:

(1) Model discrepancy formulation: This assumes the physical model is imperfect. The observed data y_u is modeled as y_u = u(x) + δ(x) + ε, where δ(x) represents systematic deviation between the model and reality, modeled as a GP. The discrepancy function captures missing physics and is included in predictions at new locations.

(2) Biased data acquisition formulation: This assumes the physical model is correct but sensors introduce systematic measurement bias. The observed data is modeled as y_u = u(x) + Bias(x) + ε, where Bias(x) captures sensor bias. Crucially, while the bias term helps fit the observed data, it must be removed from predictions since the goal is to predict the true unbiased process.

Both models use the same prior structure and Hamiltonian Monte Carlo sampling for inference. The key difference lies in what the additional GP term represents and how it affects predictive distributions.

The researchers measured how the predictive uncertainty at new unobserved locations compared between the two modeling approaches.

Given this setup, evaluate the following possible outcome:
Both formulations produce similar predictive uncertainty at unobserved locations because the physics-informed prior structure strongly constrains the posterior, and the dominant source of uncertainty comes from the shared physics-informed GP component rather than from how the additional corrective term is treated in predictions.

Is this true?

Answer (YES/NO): NO